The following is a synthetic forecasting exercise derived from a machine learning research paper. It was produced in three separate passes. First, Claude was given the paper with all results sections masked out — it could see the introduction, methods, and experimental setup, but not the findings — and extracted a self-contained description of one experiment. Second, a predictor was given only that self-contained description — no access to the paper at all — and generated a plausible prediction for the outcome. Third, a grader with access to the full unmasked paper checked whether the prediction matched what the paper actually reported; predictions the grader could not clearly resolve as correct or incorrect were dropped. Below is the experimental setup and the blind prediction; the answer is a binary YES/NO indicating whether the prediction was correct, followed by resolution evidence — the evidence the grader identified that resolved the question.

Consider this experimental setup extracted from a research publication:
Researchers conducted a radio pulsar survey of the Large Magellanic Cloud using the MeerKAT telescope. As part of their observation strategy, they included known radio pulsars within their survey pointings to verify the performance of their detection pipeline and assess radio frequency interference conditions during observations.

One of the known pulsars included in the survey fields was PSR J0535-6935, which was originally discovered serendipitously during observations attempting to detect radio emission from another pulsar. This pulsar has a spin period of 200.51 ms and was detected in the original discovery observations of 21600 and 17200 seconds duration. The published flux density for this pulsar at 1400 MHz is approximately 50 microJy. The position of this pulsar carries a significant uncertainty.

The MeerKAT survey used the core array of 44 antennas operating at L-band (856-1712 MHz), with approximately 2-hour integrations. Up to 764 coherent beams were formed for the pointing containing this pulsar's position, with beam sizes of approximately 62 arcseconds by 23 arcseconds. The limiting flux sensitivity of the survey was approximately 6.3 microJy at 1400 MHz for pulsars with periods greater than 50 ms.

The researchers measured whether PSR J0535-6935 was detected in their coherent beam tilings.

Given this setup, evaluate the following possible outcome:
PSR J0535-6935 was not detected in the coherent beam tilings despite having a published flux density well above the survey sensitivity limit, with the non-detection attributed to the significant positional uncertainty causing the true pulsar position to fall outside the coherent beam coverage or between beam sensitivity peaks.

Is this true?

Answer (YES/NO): YES